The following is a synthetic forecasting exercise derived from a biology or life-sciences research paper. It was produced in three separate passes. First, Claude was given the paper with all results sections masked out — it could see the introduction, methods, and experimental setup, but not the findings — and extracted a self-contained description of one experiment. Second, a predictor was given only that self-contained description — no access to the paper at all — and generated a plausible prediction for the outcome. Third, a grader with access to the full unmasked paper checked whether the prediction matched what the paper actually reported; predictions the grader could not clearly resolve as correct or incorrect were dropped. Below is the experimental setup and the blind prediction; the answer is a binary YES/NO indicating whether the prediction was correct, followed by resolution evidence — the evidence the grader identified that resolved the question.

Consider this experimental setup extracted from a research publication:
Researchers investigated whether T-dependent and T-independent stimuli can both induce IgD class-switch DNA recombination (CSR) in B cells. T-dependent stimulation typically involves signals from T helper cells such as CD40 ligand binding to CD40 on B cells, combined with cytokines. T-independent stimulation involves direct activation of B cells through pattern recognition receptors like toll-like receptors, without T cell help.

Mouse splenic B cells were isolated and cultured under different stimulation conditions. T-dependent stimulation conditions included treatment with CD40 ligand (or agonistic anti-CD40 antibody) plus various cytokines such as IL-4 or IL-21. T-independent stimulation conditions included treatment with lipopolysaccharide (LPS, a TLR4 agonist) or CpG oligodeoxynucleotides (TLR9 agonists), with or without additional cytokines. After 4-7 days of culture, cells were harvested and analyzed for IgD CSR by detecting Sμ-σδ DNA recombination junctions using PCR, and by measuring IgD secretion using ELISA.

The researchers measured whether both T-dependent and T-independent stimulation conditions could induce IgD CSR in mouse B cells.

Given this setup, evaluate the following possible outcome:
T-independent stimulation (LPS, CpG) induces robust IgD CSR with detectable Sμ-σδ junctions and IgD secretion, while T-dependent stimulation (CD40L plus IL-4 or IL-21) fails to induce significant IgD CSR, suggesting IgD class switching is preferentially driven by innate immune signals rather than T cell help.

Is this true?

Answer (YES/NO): NO